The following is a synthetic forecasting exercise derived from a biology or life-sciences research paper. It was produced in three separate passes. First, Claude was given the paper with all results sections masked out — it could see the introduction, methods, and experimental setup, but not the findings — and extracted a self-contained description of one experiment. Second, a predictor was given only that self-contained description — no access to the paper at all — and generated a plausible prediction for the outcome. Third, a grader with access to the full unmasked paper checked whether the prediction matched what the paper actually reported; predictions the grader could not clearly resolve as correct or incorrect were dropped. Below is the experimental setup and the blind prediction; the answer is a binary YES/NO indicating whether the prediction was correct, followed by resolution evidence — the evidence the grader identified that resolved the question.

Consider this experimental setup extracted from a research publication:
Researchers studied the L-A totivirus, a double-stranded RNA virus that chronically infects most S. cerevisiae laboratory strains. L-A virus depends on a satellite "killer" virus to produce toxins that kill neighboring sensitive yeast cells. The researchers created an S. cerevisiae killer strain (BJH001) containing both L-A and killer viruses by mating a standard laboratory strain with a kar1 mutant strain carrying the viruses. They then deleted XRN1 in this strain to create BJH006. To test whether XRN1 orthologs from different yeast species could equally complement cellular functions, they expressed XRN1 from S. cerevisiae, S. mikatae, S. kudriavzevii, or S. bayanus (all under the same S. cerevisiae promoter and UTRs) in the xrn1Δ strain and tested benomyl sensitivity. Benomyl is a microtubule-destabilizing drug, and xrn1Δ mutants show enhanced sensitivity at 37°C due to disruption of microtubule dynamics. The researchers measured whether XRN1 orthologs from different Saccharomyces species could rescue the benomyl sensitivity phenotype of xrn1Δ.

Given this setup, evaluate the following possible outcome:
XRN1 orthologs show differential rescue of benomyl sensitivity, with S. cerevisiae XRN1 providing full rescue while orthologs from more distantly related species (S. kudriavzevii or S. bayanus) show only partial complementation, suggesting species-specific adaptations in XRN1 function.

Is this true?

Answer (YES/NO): NO